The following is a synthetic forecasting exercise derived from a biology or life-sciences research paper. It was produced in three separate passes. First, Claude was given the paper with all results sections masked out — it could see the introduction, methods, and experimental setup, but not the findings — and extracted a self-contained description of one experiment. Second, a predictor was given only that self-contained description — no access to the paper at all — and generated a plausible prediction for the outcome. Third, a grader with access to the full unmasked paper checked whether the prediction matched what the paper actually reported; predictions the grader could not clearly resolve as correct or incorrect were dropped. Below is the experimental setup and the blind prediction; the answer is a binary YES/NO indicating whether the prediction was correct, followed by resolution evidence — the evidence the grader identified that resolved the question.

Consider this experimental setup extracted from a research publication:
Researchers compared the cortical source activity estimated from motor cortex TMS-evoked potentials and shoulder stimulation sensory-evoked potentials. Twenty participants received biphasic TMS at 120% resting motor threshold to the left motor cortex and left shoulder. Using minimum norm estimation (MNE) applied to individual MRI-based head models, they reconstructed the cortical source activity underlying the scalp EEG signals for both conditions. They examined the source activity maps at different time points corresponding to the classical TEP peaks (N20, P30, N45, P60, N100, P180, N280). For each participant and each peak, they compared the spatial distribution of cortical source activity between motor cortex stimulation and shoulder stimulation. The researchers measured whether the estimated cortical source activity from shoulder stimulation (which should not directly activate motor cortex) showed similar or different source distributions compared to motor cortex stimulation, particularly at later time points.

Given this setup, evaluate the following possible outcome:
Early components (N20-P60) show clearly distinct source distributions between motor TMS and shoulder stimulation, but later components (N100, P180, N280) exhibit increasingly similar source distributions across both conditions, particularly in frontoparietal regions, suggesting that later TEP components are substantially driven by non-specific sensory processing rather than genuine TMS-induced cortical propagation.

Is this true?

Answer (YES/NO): YES